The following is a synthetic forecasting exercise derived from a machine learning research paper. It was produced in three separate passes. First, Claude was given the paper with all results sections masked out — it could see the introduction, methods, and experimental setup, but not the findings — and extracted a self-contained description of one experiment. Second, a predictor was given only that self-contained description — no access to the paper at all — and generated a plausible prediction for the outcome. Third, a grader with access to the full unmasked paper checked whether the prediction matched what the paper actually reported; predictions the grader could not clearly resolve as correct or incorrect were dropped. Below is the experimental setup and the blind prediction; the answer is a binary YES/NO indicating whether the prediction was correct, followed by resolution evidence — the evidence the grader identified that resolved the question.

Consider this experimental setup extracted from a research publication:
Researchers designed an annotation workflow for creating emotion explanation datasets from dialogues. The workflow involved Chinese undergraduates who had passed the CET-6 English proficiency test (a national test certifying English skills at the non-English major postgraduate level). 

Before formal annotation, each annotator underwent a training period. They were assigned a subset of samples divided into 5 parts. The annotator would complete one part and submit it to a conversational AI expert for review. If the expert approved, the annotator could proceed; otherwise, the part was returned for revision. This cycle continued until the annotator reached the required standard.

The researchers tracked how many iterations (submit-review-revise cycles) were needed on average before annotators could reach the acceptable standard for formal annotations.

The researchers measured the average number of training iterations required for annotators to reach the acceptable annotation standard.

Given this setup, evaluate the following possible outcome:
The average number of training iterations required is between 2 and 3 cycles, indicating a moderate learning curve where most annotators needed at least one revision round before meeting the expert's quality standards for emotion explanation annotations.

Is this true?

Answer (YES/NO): NO